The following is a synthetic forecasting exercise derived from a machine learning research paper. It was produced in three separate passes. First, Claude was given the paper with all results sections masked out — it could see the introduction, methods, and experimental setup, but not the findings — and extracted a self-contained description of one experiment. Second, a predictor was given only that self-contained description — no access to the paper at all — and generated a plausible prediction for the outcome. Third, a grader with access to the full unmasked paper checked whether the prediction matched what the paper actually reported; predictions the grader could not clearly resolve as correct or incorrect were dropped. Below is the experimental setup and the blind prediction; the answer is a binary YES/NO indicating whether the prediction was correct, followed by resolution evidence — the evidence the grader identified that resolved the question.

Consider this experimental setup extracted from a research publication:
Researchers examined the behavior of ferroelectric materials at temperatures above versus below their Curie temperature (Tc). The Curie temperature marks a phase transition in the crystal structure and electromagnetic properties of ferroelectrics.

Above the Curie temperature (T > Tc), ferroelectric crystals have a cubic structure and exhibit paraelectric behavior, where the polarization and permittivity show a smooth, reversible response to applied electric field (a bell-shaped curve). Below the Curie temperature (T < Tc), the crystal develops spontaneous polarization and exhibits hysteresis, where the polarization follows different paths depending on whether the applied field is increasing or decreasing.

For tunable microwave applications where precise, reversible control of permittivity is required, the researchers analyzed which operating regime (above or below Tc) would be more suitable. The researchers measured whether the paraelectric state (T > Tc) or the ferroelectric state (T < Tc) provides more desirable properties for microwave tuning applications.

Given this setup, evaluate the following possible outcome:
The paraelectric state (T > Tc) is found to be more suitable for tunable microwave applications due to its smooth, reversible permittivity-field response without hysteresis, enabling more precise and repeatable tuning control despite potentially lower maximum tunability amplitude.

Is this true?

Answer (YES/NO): YES